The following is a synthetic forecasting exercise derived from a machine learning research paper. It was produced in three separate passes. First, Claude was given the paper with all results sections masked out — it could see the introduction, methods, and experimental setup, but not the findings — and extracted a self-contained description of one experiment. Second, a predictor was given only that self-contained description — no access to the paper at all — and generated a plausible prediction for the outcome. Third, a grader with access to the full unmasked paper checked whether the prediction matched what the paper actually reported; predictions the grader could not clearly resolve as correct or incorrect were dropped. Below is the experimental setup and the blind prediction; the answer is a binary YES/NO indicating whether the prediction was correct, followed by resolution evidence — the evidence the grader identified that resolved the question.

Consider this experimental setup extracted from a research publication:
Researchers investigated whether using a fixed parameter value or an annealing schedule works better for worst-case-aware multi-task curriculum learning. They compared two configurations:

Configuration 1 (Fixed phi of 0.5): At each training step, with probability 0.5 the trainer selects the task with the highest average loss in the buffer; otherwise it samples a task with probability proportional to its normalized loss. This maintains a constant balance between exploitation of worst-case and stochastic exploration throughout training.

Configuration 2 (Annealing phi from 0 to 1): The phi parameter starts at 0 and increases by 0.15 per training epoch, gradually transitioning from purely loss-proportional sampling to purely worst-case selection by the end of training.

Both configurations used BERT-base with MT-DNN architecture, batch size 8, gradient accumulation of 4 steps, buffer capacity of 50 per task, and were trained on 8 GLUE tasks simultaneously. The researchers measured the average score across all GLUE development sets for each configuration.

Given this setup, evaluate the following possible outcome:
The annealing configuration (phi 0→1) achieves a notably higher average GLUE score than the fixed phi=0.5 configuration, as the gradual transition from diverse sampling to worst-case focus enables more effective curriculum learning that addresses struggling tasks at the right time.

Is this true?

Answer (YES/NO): NO